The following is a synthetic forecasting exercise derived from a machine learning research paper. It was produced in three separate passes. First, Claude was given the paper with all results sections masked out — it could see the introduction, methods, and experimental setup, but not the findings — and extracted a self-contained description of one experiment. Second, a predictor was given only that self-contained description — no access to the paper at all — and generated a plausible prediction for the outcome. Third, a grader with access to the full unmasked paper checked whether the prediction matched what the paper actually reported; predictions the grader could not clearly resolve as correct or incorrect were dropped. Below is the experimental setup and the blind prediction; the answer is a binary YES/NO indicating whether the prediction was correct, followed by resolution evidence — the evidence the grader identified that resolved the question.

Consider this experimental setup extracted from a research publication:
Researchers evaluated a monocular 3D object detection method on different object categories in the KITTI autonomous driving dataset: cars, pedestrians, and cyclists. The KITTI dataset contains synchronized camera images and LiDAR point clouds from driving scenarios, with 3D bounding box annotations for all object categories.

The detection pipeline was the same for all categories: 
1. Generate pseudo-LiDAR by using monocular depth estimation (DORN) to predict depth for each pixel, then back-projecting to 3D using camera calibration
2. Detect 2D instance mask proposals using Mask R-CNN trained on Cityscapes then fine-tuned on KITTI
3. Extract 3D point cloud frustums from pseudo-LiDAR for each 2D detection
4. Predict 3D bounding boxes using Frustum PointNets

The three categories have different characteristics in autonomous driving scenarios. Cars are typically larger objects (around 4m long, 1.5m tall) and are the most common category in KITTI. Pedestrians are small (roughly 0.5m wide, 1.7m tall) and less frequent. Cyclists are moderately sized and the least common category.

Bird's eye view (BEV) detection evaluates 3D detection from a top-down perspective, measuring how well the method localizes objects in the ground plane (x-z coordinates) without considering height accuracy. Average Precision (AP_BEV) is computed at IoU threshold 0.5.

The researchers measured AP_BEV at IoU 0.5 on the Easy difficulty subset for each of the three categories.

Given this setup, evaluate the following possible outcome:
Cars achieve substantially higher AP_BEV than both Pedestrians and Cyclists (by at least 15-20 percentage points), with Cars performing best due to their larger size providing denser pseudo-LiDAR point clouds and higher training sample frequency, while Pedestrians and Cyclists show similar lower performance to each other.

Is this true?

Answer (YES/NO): NO